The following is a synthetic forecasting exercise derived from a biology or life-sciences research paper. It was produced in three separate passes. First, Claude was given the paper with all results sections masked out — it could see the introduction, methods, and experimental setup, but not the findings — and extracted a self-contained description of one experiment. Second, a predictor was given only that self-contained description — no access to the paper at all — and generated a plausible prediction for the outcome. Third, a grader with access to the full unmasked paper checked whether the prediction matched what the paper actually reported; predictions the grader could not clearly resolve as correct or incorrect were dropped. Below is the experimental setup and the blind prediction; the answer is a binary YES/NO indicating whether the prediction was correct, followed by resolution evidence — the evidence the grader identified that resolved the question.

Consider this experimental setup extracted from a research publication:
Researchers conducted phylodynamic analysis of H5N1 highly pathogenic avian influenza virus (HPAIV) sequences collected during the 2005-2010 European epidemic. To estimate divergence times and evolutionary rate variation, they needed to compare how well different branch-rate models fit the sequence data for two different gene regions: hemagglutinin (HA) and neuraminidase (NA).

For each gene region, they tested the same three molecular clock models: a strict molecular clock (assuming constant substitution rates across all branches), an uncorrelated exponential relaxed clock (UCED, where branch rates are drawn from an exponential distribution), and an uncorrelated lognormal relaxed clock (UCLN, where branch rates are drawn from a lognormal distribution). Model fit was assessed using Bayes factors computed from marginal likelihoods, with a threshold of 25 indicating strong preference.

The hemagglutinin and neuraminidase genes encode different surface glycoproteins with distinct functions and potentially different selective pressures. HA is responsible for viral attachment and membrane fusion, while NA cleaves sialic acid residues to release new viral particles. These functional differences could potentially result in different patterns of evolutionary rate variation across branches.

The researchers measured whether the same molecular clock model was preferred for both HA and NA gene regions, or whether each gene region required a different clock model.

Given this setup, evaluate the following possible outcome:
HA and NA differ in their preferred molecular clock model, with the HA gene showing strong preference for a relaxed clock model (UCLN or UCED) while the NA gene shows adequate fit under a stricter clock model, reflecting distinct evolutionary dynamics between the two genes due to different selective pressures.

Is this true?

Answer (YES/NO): NO